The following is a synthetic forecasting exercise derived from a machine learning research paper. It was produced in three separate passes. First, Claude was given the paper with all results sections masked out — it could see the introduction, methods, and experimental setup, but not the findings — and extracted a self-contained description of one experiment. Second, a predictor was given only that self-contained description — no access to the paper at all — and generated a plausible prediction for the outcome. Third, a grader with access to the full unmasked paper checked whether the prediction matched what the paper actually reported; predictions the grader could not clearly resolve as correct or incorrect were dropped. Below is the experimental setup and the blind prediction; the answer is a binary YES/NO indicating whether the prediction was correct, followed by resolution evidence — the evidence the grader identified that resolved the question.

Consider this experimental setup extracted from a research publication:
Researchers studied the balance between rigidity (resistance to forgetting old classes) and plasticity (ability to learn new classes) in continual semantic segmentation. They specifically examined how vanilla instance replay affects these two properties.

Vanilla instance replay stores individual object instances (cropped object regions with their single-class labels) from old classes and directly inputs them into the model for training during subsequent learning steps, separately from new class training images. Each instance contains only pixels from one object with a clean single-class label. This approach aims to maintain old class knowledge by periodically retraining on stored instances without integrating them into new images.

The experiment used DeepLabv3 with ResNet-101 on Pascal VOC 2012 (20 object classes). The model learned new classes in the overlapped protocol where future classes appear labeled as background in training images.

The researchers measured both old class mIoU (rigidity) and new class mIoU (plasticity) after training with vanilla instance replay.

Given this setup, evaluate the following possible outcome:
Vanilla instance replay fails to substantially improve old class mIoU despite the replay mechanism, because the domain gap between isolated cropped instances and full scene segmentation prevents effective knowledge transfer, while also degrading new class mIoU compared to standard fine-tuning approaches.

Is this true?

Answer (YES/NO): NO